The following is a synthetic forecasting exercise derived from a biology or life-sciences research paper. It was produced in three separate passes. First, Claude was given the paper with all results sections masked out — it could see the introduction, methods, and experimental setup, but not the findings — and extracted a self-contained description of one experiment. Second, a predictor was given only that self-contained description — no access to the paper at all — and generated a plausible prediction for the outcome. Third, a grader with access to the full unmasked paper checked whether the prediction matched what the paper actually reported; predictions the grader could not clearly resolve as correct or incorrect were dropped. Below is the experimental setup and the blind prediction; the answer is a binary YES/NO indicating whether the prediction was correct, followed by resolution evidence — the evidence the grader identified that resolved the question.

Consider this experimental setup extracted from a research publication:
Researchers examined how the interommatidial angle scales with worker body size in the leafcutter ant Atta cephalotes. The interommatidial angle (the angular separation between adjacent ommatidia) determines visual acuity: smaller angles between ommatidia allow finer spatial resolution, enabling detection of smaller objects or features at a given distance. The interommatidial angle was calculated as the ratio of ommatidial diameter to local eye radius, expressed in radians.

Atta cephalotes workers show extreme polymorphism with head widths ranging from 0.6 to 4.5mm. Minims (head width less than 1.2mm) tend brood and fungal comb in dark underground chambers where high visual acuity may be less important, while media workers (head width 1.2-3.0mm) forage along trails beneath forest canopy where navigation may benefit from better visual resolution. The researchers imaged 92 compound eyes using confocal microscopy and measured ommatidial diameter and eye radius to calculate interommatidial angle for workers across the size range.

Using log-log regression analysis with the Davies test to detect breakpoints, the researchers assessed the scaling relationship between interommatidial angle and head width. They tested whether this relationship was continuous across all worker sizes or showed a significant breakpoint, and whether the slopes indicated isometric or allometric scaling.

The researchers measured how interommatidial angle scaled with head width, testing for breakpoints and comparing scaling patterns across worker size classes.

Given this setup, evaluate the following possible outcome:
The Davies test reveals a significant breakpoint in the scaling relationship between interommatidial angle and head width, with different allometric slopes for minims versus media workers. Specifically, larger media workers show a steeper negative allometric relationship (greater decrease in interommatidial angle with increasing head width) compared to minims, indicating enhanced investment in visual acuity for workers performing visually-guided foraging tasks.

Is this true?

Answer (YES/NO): NO